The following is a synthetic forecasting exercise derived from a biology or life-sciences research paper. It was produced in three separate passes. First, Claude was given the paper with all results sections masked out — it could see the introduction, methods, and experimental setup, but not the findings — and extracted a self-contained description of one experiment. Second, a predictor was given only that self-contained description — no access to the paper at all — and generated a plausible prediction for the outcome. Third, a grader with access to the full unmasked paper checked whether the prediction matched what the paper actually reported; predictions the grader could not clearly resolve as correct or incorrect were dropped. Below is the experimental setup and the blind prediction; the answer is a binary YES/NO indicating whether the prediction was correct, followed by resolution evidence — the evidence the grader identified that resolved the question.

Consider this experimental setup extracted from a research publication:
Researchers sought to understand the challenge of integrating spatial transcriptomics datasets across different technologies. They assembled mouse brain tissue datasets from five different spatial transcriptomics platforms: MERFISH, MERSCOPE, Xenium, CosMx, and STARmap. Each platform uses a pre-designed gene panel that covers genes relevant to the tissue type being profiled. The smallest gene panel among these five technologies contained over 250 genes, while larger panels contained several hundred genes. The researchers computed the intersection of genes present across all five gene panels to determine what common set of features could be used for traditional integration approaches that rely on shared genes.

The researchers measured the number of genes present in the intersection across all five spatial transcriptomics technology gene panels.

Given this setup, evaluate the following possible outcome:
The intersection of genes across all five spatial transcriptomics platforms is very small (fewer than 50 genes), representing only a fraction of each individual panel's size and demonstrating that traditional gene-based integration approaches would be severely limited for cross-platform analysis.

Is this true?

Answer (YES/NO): YES